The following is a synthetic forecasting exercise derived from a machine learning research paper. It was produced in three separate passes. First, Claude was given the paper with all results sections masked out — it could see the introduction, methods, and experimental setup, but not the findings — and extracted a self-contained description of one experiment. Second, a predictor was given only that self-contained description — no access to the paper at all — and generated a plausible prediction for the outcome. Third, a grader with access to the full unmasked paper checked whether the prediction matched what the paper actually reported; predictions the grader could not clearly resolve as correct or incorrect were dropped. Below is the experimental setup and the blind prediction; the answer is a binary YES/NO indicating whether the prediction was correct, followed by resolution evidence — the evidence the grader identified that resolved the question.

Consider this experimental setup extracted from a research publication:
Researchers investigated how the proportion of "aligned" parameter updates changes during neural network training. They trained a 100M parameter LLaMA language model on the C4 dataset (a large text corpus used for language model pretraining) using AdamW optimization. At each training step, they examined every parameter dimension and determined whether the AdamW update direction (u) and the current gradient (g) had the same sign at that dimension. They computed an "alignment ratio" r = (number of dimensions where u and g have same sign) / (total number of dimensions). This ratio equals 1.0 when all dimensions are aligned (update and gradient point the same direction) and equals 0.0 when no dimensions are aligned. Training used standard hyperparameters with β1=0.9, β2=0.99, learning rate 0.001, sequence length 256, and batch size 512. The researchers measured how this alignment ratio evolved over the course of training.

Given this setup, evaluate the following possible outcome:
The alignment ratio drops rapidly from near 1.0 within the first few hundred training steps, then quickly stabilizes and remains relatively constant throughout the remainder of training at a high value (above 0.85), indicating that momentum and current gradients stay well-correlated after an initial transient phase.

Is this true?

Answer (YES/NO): NO